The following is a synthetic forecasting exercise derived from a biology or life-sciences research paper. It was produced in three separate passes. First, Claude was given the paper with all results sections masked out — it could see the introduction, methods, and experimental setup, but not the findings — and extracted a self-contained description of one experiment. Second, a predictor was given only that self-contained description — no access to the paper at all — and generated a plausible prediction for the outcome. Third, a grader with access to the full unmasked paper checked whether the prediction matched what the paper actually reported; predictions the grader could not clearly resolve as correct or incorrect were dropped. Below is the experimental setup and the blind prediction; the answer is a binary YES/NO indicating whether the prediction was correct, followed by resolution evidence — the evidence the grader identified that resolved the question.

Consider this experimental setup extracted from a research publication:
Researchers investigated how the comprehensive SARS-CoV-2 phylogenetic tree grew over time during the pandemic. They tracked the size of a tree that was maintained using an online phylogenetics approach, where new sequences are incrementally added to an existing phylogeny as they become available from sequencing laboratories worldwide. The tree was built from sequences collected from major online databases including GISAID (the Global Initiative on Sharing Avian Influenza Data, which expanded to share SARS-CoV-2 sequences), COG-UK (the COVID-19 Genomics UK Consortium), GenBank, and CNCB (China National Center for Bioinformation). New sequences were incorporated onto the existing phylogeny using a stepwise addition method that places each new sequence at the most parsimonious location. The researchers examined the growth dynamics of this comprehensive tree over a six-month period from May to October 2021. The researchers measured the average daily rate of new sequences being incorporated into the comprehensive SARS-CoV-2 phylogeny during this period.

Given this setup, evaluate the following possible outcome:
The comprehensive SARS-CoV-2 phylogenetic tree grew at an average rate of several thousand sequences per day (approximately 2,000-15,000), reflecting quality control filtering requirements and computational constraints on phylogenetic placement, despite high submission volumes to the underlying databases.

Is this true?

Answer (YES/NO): NO